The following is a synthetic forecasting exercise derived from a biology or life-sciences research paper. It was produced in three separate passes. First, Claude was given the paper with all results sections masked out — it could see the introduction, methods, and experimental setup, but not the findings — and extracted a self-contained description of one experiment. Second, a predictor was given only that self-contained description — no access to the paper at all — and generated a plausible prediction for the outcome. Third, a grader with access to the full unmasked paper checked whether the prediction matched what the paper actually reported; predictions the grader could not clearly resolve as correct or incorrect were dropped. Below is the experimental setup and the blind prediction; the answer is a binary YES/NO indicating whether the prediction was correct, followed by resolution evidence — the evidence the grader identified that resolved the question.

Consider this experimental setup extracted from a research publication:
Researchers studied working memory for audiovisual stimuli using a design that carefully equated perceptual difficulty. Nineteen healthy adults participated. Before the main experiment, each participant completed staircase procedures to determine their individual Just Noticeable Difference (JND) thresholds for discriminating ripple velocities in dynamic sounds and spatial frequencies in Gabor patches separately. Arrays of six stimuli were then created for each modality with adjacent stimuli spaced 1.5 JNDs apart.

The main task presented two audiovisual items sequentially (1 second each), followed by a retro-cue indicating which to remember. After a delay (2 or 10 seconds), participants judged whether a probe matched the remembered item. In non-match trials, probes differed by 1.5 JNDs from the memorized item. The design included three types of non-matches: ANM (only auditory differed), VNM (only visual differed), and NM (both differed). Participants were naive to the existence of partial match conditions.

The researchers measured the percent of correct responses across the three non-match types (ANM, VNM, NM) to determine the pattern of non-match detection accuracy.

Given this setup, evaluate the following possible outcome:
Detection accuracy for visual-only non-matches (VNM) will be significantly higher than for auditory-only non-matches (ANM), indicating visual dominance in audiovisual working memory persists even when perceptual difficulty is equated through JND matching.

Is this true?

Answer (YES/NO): NO